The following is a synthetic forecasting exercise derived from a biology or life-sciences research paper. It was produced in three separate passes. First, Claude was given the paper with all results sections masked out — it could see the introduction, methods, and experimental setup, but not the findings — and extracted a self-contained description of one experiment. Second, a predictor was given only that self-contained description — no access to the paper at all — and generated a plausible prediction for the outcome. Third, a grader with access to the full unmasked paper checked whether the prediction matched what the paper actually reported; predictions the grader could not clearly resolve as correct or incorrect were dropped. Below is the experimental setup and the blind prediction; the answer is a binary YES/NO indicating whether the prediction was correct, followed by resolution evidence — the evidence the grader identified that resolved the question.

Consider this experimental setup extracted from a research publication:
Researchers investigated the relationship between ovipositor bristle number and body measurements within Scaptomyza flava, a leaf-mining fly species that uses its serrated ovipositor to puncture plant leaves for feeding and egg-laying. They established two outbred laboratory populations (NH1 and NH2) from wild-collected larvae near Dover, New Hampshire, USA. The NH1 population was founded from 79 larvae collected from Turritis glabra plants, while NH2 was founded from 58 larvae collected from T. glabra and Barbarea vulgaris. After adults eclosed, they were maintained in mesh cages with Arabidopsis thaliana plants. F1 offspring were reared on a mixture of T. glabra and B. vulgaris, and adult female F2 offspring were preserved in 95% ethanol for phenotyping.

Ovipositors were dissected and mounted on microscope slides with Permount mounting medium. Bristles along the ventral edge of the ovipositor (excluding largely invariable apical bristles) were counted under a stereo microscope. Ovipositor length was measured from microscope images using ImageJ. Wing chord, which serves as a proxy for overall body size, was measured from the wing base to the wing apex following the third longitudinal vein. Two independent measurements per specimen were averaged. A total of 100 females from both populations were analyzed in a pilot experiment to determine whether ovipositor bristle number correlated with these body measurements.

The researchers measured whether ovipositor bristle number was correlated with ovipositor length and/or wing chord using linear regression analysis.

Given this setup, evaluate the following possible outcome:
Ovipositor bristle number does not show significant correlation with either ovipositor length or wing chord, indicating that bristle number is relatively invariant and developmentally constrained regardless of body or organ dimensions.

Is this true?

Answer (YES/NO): NO